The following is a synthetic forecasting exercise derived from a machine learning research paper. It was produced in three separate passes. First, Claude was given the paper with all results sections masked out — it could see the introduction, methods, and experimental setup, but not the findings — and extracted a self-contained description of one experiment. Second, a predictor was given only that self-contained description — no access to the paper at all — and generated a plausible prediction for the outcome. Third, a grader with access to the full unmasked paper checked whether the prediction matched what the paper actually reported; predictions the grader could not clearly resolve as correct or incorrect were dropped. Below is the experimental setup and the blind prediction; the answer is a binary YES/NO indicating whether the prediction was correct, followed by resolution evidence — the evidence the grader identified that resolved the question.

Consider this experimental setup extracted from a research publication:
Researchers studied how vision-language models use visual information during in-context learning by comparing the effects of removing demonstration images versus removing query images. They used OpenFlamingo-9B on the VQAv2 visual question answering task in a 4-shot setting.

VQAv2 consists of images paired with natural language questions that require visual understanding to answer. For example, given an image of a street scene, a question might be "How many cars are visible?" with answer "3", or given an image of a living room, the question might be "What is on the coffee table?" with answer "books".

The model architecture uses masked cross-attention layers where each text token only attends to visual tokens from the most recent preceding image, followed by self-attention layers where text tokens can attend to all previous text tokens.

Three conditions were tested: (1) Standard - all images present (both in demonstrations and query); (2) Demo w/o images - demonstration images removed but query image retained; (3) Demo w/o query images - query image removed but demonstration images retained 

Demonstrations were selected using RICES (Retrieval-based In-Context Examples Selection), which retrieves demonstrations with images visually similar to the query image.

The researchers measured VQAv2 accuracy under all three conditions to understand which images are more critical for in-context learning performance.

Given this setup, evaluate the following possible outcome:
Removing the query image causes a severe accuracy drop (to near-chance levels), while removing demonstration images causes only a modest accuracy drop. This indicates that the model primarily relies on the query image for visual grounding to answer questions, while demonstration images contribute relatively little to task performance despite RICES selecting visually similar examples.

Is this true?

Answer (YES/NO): NO